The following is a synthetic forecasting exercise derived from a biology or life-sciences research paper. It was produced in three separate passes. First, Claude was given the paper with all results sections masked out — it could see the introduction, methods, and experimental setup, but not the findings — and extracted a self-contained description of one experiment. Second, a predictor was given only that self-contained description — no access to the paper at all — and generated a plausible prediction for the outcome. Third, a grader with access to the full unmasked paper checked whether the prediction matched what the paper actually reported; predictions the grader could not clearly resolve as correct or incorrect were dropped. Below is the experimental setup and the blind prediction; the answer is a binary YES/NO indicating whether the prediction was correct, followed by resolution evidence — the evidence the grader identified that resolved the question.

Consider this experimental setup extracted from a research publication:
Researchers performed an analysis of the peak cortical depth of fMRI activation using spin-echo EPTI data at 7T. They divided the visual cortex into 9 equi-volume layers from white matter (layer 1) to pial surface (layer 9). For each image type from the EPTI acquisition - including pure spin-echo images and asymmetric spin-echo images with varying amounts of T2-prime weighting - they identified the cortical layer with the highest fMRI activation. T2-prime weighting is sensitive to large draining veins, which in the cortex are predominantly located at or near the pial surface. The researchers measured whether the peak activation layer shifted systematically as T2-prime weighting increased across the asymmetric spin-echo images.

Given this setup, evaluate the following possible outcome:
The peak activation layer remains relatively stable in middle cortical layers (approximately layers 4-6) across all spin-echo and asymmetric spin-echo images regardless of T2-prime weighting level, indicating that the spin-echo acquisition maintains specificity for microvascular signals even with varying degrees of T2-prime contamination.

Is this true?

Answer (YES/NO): NO